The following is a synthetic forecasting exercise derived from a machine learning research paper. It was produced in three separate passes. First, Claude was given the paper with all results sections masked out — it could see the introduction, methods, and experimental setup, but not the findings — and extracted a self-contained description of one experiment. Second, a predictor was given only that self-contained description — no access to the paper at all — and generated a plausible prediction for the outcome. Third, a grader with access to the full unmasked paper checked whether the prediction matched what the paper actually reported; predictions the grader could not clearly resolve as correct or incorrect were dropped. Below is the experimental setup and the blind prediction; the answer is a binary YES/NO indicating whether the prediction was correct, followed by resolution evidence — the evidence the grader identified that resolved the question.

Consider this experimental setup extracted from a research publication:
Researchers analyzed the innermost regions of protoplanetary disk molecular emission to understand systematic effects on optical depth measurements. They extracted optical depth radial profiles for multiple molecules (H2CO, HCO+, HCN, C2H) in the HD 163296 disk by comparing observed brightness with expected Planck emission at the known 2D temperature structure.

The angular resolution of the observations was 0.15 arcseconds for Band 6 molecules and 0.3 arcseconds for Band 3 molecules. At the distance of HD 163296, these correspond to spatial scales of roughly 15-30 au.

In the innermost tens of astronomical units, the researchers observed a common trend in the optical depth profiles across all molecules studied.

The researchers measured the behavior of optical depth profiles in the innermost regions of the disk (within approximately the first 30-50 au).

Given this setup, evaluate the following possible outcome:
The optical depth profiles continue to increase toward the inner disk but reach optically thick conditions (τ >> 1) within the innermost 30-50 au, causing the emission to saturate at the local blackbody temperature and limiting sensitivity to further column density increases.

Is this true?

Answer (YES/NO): NO